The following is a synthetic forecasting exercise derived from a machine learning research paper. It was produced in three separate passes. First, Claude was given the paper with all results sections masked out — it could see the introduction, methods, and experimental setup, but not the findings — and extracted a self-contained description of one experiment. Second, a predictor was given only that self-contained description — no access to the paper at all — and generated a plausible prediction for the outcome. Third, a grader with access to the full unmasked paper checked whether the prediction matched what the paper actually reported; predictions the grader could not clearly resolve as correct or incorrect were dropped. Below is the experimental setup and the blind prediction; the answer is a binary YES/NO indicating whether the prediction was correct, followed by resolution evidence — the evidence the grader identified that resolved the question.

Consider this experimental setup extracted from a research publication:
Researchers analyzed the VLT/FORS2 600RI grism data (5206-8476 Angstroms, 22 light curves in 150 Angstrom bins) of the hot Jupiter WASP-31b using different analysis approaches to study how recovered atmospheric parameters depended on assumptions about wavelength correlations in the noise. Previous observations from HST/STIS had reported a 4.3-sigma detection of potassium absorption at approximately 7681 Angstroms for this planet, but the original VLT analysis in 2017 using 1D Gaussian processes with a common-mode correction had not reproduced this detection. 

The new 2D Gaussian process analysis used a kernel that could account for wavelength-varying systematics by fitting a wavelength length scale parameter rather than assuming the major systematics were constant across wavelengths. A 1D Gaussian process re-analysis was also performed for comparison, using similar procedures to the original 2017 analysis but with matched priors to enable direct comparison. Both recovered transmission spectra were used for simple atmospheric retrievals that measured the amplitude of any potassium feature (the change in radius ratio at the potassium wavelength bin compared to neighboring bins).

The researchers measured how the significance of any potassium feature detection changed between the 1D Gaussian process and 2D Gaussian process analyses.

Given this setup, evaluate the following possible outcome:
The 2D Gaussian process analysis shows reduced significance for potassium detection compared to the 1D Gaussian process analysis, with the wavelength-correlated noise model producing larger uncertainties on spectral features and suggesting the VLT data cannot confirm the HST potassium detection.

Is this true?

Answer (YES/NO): NO